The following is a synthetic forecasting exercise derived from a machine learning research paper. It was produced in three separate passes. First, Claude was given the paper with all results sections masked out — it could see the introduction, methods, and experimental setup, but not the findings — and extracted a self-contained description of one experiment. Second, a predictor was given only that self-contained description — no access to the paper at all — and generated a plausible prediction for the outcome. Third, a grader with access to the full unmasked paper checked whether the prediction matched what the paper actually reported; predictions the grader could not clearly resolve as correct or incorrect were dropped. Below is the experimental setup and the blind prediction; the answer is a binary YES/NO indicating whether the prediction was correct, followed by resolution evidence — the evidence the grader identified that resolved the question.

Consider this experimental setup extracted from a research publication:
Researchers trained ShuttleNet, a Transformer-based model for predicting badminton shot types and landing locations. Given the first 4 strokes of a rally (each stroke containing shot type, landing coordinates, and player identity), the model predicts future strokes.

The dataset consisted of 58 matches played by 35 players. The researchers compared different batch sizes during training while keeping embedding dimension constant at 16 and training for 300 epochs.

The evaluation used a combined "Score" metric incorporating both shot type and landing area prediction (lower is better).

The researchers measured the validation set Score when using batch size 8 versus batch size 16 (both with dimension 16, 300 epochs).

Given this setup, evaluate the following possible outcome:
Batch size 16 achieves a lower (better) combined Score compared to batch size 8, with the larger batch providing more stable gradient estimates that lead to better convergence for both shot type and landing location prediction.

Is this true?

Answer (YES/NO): NO